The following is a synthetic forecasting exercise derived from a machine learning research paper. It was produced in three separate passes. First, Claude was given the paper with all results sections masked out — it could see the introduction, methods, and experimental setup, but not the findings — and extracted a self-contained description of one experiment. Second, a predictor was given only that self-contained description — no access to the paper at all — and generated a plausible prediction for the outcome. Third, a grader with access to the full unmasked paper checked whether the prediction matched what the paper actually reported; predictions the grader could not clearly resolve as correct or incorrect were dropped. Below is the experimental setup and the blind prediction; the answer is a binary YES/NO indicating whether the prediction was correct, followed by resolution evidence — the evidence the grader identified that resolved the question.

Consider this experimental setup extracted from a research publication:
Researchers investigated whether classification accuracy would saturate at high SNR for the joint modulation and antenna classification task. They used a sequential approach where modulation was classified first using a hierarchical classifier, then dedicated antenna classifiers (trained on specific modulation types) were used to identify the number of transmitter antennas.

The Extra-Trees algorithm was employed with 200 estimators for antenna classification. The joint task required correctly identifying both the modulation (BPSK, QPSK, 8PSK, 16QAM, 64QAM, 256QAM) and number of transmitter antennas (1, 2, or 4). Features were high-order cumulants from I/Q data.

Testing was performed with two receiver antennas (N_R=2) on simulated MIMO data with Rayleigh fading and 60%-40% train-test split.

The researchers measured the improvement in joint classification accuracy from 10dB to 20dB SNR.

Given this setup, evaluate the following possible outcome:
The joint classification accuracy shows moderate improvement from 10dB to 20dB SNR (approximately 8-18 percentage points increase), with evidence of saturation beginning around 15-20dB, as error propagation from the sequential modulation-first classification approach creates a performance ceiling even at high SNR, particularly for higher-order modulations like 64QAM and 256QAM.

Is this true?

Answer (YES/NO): NO